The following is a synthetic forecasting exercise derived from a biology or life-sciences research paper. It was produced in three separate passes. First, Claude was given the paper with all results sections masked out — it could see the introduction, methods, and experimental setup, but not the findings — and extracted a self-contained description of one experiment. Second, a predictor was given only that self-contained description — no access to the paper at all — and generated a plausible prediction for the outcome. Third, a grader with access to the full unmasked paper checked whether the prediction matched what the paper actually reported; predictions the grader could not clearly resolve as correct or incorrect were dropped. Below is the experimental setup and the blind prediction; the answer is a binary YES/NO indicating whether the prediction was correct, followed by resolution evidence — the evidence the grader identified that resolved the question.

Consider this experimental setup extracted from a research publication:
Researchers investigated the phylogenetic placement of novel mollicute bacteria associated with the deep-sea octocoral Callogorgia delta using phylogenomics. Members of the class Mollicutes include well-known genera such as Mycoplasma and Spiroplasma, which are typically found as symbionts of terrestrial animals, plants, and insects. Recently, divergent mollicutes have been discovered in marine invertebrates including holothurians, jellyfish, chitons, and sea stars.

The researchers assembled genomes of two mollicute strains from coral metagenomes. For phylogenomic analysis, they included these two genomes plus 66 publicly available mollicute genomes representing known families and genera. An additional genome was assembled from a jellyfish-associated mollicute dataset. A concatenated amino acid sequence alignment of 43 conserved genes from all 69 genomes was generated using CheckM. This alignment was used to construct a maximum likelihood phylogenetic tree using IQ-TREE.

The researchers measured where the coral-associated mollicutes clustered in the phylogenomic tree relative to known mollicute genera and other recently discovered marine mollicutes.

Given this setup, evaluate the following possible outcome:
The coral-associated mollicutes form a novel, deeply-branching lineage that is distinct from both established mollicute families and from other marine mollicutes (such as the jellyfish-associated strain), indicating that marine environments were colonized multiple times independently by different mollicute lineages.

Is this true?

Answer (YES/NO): NO